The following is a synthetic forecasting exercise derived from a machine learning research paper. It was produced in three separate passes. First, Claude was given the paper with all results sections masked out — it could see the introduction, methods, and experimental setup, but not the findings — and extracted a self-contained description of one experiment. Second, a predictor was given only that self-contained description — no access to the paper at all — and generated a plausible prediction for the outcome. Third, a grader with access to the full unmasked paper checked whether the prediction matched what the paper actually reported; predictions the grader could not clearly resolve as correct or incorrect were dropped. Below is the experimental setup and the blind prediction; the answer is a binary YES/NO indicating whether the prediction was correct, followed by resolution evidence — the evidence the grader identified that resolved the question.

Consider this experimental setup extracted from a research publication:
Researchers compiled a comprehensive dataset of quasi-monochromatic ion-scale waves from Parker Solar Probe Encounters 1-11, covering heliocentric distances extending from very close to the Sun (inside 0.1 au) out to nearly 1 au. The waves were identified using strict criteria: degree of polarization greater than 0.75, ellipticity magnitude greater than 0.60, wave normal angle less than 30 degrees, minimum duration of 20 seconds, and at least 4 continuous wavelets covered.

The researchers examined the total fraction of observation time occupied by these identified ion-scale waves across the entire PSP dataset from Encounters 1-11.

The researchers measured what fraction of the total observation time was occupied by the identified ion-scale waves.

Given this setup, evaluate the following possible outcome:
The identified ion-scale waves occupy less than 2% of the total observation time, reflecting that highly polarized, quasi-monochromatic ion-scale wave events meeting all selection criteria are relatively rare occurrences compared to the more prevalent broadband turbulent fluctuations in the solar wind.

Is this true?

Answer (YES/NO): NO